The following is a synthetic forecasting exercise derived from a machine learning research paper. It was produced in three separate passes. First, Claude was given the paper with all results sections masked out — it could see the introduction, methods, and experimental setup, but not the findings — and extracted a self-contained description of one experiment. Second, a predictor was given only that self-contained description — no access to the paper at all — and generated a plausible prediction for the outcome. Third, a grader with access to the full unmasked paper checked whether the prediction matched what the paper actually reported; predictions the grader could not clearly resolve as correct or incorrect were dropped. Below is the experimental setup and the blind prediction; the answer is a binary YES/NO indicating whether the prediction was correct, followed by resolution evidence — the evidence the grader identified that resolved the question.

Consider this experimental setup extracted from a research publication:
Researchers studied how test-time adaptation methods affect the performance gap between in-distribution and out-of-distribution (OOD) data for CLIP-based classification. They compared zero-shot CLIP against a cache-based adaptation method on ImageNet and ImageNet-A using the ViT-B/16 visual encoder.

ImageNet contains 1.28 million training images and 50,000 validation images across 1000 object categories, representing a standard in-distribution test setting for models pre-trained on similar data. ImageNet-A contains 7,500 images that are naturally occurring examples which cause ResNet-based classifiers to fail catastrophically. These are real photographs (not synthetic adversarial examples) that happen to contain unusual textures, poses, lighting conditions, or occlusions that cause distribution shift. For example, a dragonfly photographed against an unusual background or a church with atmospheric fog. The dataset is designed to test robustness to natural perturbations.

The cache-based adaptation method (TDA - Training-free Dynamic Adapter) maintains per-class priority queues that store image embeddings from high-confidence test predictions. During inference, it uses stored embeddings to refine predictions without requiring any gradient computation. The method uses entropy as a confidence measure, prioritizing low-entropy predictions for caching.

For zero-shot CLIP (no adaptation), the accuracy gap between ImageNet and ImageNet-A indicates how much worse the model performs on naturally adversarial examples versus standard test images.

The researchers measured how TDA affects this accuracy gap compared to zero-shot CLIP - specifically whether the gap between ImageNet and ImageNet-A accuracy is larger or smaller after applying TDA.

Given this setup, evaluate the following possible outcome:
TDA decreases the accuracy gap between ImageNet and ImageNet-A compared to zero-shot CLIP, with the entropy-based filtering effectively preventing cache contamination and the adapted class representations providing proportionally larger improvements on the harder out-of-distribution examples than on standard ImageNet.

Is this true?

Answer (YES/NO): YES